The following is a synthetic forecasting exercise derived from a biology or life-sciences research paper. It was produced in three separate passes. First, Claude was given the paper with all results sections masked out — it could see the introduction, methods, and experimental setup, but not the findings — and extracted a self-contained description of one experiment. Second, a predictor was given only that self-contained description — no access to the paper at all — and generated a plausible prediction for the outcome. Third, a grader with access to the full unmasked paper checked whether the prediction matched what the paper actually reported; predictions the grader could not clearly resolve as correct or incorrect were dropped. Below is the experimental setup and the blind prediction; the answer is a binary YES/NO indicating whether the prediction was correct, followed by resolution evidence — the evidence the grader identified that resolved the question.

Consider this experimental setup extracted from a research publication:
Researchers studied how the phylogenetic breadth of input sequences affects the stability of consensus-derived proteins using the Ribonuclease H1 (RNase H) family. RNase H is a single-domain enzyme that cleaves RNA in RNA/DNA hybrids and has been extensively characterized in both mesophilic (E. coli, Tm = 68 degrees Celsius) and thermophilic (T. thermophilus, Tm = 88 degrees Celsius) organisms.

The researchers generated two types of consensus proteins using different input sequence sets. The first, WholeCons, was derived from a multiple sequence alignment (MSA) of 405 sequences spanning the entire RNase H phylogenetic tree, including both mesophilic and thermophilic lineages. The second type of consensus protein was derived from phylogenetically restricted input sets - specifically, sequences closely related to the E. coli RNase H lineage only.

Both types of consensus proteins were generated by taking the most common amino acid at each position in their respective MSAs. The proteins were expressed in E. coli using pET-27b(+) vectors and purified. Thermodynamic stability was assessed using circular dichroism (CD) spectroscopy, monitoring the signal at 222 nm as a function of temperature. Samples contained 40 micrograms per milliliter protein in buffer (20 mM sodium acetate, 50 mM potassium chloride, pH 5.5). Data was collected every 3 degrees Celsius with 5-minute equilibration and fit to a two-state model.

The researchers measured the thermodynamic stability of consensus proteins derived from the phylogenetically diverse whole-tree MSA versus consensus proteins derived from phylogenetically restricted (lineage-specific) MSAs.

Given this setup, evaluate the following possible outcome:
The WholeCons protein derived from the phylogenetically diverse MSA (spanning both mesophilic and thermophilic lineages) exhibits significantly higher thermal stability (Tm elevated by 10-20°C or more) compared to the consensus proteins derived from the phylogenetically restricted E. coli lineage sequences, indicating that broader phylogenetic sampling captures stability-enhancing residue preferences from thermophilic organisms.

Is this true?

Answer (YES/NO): NO